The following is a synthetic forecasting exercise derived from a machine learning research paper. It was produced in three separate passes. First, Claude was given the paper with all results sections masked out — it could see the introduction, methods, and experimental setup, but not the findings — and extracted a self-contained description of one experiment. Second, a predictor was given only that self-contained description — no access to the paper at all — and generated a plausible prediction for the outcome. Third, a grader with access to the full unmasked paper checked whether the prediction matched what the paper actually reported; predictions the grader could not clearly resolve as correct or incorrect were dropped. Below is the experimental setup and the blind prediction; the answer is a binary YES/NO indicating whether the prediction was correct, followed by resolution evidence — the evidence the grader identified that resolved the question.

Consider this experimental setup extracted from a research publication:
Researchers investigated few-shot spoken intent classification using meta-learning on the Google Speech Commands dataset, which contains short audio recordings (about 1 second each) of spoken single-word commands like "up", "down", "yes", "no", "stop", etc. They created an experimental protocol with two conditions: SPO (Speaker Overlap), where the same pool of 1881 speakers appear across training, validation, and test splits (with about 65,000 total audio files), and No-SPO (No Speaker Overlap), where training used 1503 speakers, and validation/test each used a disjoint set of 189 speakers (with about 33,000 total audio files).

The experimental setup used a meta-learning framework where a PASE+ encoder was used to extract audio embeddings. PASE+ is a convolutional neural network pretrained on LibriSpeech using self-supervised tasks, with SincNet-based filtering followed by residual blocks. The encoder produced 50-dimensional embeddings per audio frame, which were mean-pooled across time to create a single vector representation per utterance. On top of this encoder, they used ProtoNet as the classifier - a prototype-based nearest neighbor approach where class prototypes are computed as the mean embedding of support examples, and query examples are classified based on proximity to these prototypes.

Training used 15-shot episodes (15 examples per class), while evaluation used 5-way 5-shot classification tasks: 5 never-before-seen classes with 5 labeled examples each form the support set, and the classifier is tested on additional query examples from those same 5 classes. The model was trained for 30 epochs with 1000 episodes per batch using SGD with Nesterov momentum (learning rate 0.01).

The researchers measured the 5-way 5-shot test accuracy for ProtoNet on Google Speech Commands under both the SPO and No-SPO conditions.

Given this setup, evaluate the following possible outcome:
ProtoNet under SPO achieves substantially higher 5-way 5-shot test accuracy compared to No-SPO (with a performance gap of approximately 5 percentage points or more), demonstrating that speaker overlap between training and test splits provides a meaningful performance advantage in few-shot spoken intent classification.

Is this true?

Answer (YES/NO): YES